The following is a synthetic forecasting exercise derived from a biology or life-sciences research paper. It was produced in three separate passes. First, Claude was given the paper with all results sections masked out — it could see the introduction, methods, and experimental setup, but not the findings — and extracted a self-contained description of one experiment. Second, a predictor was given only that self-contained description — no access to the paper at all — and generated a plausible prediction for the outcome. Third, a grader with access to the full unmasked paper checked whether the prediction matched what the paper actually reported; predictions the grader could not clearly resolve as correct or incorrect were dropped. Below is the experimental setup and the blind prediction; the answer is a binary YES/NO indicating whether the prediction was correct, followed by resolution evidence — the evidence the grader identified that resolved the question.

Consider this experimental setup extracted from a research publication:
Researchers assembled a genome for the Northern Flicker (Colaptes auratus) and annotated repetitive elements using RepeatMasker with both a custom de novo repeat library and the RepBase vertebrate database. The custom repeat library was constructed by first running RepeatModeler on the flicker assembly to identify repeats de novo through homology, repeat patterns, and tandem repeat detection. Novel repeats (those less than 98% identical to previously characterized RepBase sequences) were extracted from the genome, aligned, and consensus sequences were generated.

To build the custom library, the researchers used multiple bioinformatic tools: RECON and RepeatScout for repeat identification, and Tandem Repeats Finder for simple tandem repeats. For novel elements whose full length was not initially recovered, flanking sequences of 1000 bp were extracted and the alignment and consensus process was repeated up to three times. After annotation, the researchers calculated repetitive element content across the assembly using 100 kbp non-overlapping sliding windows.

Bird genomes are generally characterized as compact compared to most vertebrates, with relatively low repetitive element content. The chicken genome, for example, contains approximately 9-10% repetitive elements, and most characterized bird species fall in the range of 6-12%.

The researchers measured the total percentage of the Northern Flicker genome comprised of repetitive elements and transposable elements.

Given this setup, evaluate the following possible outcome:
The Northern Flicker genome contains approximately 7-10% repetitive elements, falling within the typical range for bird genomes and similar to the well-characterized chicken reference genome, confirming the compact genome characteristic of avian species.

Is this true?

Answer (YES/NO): NO